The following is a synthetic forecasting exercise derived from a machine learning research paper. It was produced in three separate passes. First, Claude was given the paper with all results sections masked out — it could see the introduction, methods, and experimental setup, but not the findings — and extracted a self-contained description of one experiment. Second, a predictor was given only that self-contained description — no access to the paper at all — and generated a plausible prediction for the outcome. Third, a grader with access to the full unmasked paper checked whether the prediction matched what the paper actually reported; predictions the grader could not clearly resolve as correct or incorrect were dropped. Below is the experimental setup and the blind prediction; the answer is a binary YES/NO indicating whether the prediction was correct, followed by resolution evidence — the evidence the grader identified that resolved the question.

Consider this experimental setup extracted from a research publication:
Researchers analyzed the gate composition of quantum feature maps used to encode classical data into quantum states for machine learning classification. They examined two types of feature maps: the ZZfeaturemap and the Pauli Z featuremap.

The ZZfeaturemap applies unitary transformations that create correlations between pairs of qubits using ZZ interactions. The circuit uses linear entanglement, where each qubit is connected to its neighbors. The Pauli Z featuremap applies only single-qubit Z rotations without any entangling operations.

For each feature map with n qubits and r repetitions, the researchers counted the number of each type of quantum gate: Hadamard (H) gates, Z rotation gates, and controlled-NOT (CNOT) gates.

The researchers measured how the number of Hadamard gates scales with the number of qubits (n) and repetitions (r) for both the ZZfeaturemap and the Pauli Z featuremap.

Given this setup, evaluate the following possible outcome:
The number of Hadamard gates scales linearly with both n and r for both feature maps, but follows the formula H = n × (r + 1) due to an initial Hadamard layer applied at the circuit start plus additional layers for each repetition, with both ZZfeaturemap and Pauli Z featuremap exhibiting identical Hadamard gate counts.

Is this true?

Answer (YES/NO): NO